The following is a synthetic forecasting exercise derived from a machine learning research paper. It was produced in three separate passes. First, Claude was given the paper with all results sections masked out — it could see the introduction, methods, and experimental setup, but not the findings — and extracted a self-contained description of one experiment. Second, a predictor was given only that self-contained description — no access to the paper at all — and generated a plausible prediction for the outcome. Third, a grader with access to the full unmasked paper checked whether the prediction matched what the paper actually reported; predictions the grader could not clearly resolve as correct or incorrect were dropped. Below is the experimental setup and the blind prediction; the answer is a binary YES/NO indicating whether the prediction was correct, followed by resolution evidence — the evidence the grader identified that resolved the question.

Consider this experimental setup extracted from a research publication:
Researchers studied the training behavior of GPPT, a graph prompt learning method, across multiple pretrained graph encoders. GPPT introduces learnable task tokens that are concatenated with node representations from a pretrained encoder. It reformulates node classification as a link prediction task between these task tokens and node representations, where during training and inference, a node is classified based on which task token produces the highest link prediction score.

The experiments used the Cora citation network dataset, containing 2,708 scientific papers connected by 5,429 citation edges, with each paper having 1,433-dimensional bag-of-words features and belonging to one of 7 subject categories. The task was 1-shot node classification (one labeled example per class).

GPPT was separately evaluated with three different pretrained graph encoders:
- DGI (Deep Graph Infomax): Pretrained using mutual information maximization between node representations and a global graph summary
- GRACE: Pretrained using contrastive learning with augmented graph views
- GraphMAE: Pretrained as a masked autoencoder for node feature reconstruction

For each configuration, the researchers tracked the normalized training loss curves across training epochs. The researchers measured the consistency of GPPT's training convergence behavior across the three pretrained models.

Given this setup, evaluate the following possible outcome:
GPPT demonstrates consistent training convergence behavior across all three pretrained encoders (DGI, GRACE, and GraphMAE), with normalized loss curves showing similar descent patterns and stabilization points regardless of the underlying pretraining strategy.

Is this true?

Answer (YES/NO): NO